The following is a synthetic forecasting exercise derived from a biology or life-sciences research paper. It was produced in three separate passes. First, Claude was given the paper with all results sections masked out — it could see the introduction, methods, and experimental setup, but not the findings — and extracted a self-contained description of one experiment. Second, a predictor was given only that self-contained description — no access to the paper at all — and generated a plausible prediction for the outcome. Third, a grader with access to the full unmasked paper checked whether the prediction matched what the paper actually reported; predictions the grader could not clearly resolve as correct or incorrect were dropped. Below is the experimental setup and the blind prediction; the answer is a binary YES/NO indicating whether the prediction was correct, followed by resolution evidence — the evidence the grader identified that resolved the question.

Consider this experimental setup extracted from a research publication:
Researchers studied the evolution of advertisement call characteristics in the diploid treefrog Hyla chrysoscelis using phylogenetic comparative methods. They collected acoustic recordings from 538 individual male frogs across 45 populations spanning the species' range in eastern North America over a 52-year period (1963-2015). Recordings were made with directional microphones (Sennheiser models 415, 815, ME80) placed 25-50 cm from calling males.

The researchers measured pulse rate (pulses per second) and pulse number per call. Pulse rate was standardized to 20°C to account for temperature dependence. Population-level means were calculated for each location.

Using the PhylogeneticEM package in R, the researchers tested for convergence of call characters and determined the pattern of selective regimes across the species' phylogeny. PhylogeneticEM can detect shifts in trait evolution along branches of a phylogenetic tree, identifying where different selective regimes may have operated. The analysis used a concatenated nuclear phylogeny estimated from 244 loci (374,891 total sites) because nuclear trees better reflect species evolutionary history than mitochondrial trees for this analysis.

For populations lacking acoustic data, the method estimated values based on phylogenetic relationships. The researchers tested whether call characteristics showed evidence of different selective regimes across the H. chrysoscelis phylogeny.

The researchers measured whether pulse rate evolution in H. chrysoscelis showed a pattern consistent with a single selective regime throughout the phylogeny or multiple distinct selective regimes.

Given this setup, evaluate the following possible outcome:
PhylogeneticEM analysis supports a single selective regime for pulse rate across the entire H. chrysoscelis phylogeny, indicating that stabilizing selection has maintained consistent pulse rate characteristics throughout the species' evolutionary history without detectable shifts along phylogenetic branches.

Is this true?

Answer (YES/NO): NO